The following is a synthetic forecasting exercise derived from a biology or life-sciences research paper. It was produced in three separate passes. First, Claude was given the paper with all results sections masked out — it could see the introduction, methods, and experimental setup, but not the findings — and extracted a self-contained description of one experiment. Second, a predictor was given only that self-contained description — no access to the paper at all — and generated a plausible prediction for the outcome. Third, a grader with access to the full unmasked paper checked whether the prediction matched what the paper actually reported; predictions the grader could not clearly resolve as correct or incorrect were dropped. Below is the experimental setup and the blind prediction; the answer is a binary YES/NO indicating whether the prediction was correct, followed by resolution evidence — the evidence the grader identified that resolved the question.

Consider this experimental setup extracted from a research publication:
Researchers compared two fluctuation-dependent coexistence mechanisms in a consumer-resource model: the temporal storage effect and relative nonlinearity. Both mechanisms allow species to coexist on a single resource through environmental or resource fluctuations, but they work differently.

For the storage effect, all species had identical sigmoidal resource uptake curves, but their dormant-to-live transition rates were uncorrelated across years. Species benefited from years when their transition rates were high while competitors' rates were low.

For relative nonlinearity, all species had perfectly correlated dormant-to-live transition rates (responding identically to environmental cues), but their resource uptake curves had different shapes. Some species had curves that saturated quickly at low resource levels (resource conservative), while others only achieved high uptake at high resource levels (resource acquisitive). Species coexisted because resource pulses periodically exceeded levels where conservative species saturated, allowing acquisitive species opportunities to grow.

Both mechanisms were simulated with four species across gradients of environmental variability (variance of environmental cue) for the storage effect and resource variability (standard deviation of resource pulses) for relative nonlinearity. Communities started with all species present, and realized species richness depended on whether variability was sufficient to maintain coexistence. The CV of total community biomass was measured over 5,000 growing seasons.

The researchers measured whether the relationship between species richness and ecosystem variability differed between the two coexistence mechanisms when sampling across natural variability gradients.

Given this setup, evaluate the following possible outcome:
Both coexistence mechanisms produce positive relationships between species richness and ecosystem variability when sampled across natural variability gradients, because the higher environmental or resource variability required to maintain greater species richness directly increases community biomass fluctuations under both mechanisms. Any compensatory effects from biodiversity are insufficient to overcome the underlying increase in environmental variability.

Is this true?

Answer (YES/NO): YES